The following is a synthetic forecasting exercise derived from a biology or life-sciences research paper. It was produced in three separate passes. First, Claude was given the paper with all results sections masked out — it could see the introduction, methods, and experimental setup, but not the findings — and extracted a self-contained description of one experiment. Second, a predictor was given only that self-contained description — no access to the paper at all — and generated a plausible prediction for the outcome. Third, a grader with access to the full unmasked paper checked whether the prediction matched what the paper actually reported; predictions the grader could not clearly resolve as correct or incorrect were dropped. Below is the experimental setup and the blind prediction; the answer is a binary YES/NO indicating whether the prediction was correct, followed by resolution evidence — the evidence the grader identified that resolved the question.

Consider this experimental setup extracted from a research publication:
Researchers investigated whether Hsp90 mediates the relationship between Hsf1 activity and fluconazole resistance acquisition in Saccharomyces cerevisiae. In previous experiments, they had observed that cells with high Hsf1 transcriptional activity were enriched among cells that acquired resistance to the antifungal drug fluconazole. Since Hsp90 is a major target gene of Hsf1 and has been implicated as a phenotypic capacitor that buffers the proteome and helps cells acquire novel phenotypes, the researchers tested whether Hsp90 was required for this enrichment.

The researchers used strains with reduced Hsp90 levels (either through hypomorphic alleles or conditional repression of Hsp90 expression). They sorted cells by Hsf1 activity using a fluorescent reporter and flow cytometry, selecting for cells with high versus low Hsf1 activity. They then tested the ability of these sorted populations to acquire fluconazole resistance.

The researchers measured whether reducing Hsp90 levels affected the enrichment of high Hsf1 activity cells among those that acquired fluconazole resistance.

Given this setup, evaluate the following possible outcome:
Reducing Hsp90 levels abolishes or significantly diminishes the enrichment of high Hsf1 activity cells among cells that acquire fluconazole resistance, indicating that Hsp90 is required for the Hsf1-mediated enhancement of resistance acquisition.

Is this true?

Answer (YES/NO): YES